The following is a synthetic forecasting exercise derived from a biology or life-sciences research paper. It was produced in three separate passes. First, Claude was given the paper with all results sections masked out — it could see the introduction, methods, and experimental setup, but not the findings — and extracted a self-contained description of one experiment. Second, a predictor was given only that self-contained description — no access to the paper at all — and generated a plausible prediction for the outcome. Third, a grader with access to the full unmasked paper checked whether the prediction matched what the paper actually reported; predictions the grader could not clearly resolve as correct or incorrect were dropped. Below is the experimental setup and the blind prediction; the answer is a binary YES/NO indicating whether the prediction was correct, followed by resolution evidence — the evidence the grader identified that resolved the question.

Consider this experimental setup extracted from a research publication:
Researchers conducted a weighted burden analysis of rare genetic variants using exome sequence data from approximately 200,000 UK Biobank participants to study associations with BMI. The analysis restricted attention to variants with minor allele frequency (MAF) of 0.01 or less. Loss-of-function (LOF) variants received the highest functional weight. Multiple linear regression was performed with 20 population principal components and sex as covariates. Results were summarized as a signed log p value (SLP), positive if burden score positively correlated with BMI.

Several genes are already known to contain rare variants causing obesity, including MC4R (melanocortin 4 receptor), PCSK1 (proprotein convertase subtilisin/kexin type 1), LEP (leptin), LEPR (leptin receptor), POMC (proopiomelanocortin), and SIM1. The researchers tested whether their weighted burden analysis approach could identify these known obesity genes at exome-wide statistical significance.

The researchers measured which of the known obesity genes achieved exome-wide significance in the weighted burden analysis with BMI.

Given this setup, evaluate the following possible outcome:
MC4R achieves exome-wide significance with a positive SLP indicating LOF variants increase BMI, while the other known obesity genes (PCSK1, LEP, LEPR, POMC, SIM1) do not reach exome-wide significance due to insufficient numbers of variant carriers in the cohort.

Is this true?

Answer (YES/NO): NO